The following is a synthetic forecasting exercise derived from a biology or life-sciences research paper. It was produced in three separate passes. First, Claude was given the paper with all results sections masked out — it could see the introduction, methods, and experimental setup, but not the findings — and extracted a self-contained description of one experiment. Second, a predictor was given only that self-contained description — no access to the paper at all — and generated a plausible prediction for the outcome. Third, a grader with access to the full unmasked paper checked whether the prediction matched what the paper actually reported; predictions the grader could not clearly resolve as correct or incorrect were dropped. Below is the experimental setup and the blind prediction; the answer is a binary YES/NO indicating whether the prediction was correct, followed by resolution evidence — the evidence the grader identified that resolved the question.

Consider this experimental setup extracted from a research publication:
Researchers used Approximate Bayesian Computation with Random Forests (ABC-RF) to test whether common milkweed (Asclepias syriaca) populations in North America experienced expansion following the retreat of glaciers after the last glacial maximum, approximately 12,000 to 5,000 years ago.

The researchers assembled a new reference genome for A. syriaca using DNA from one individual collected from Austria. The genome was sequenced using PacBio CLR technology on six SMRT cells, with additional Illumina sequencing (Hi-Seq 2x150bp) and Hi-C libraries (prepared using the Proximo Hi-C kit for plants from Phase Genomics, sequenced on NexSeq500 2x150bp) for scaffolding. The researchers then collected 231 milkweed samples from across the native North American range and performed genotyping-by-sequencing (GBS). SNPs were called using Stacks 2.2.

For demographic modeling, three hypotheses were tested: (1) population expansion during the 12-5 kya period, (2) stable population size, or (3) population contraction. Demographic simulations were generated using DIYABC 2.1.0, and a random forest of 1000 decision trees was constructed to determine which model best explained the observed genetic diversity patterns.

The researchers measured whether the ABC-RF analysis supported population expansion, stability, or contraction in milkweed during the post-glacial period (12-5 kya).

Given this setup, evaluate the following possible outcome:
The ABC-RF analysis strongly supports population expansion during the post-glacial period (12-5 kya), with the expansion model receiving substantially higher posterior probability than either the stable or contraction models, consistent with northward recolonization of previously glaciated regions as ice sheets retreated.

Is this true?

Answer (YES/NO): YES